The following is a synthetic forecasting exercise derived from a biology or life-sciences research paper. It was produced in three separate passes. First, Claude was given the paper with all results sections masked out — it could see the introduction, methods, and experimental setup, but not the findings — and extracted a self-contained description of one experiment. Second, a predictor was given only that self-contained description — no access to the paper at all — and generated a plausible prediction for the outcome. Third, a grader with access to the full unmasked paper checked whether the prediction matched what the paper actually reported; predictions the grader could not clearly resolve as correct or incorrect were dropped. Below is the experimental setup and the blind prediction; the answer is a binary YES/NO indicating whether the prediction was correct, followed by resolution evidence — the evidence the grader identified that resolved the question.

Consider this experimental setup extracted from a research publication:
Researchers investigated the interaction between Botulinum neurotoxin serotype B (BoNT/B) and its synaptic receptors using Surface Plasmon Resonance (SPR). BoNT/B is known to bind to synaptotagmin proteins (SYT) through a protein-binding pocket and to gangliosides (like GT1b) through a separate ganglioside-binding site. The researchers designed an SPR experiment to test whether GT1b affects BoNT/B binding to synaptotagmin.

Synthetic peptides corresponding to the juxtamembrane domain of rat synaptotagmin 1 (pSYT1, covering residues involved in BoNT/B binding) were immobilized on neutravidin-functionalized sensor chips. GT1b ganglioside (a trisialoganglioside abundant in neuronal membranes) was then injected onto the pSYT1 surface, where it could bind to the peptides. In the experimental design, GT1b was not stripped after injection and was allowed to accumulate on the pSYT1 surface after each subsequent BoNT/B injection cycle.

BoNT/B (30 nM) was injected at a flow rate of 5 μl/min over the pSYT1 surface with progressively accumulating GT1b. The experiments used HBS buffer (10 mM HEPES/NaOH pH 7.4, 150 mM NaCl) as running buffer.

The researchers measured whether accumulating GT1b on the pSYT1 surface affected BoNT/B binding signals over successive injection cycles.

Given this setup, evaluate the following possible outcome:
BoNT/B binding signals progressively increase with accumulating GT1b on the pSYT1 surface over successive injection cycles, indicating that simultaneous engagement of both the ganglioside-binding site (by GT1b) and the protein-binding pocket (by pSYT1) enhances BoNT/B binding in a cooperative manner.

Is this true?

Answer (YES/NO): NO